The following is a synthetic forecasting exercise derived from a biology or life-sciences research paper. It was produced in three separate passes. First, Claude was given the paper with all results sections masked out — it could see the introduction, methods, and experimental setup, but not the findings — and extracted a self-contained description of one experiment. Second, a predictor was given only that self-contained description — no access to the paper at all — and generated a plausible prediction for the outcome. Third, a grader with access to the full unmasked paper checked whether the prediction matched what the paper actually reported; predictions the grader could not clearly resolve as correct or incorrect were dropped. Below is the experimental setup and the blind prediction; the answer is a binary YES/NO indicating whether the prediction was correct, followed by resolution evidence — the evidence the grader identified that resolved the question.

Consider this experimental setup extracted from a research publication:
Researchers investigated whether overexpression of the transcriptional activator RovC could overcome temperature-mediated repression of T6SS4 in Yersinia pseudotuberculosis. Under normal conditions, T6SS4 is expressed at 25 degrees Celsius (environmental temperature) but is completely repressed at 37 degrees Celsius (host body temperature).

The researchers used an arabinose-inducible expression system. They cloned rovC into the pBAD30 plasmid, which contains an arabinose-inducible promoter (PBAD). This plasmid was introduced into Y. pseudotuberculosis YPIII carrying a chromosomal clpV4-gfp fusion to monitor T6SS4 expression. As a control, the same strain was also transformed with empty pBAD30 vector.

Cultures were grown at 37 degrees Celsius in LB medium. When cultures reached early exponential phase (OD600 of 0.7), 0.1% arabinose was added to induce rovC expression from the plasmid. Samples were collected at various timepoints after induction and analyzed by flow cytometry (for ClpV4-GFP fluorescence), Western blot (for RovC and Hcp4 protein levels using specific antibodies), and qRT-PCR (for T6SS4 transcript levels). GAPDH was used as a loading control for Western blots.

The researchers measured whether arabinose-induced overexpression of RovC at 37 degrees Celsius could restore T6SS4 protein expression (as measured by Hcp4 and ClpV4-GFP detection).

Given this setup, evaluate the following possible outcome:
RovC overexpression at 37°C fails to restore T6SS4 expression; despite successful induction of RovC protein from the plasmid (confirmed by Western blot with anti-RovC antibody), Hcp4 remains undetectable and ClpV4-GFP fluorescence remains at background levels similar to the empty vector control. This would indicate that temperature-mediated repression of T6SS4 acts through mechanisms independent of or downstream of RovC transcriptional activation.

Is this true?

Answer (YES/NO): NO